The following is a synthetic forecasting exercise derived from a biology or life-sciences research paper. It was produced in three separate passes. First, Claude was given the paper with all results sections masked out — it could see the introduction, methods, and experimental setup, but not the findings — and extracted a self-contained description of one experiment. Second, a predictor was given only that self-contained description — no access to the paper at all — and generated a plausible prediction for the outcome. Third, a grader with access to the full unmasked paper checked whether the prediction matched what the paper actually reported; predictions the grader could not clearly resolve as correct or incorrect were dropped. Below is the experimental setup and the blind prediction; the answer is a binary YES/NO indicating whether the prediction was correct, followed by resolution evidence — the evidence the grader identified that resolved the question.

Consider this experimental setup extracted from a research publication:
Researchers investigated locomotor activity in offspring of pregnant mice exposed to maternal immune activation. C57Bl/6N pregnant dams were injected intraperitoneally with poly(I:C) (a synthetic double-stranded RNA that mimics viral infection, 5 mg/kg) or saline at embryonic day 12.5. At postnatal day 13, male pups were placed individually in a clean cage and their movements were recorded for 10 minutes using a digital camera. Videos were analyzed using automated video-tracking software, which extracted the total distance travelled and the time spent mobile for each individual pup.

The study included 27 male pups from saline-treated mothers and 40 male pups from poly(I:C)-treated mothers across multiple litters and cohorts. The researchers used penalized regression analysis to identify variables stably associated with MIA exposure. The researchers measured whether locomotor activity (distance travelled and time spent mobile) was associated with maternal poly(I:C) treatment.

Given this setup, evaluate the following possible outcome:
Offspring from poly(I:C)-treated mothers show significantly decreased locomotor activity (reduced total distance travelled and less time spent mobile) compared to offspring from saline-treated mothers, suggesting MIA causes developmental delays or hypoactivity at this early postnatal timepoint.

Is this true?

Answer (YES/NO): YES